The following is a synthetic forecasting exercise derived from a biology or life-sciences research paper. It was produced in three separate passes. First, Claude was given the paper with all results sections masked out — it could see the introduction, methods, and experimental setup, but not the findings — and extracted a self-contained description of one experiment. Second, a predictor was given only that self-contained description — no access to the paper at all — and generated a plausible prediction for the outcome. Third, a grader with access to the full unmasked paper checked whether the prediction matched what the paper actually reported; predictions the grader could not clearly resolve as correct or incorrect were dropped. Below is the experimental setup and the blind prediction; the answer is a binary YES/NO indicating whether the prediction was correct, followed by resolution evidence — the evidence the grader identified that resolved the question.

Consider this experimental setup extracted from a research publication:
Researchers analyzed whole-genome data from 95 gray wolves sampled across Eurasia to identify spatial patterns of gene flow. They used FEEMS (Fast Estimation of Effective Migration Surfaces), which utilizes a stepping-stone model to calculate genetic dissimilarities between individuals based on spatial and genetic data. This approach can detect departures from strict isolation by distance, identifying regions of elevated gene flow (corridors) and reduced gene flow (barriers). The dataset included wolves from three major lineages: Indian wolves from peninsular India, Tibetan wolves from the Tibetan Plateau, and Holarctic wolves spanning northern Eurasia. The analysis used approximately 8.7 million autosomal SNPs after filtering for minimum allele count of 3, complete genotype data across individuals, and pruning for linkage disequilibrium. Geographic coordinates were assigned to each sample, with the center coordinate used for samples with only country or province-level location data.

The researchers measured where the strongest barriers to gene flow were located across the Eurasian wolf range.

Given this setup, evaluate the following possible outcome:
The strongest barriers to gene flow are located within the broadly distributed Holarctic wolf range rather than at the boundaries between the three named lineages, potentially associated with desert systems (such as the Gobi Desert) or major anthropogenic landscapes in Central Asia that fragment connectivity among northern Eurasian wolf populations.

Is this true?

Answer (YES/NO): NO